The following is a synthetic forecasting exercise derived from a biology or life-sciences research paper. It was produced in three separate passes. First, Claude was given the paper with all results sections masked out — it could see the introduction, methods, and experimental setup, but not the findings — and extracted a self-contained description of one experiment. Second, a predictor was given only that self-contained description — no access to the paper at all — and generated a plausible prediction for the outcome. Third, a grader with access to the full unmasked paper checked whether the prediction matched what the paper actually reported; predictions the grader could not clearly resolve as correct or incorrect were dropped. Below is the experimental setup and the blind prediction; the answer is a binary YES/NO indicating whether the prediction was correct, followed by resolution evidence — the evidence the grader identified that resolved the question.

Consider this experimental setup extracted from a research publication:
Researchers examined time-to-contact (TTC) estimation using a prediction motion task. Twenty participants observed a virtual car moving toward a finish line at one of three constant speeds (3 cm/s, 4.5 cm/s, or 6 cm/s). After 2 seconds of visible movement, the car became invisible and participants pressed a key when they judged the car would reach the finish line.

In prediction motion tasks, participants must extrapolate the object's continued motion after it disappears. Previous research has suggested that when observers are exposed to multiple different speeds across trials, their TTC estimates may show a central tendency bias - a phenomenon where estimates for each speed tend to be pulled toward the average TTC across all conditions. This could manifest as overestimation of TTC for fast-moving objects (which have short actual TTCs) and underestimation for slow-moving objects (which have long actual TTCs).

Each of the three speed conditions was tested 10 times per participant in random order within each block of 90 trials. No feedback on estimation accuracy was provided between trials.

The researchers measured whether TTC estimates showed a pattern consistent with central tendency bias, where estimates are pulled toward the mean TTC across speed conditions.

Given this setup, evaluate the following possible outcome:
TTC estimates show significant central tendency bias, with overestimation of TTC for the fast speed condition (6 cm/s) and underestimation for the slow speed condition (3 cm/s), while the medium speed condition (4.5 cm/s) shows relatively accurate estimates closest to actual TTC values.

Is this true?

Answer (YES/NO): NO